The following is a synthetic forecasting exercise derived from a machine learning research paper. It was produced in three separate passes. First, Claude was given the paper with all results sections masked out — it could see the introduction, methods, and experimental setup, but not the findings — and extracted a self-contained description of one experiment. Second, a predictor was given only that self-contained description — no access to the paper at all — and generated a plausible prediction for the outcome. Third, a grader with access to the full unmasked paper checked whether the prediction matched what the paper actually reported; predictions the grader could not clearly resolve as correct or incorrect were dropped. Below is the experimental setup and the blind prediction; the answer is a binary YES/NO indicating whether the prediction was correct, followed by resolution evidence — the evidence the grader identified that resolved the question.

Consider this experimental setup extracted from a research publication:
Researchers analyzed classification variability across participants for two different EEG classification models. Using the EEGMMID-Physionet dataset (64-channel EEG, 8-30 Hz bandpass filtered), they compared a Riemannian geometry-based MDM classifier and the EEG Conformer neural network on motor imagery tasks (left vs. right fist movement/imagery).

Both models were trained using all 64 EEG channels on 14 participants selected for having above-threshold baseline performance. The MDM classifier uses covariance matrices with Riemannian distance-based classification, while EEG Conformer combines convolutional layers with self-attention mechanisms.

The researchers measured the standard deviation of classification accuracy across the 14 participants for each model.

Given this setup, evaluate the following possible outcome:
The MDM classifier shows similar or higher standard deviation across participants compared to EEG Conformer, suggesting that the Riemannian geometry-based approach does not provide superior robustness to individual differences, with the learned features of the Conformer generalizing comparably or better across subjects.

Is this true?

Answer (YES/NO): NO